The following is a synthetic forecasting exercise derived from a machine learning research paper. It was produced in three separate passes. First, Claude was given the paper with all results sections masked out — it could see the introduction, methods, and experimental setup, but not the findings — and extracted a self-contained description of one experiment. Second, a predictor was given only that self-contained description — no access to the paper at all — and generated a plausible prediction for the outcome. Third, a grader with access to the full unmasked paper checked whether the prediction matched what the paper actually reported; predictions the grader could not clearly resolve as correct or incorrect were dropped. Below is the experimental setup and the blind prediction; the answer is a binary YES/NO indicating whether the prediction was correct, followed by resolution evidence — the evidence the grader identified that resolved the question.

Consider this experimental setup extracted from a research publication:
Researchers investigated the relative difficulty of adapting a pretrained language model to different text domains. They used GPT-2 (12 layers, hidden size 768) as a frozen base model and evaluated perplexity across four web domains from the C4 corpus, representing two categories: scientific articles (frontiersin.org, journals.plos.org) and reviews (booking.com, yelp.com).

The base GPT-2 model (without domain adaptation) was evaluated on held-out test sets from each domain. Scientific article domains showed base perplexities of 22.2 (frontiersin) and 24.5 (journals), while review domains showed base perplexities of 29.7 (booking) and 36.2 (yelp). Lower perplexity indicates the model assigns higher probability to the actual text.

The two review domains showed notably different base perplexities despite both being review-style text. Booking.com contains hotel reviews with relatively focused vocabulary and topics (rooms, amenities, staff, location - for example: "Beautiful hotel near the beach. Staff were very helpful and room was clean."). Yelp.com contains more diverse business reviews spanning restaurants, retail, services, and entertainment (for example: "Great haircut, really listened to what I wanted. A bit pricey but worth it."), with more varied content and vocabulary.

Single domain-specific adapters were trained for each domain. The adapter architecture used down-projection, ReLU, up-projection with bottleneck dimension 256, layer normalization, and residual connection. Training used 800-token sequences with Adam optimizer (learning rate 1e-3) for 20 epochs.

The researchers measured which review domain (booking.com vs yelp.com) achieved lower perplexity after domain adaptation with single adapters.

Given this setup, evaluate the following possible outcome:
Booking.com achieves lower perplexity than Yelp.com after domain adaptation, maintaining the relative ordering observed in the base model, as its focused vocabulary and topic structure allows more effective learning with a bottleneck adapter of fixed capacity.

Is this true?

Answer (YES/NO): YES